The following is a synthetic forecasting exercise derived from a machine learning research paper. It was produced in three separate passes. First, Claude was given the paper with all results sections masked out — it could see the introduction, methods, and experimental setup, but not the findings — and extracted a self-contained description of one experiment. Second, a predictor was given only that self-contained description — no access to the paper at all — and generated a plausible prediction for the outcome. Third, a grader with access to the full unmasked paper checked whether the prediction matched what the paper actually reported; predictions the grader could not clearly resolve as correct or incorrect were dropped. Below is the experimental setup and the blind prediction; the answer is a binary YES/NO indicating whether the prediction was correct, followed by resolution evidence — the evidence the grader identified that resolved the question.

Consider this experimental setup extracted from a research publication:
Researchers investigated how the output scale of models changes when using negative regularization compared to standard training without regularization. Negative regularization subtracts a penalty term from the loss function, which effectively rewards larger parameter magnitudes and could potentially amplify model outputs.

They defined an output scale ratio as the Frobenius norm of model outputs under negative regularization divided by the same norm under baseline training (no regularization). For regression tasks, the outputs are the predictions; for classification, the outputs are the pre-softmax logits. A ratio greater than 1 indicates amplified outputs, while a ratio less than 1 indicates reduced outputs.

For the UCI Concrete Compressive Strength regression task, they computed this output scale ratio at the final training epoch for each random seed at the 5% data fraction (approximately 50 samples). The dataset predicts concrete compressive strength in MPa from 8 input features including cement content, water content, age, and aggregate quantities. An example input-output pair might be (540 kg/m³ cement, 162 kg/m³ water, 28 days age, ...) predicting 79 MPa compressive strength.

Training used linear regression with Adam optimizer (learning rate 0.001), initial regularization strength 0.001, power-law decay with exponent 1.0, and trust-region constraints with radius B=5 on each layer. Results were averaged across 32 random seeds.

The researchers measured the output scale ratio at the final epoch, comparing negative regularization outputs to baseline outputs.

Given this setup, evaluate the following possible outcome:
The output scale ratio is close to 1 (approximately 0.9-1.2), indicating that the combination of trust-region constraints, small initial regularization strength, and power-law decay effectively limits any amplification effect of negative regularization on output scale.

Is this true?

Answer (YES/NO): YES